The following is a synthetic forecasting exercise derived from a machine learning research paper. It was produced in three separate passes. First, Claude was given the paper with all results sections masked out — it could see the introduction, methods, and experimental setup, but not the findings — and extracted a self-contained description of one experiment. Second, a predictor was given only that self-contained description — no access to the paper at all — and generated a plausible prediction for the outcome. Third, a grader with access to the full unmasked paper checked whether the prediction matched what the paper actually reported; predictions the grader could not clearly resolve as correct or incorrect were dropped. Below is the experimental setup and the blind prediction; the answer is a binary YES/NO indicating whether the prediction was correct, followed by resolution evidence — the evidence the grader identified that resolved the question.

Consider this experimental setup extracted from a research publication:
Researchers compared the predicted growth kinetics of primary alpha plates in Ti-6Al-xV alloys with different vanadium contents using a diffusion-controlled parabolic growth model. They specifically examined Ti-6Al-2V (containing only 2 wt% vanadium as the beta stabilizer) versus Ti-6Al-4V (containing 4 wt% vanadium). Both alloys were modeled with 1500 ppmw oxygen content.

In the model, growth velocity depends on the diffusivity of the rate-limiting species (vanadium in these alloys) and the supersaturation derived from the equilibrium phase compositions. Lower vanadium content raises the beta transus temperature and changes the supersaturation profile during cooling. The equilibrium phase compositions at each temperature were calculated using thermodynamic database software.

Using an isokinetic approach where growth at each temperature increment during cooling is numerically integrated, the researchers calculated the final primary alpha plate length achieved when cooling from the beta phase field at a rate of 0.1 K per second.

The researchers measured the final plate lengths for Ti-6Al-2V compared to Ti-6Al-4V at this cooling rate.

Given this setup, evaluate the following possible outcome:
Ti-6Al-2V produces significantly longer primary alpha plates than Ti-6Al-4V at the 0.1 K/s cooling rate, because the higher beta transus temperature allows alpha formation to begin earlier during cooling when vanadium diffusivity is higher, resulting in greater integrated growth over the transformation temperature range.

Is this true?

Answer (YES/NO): YES